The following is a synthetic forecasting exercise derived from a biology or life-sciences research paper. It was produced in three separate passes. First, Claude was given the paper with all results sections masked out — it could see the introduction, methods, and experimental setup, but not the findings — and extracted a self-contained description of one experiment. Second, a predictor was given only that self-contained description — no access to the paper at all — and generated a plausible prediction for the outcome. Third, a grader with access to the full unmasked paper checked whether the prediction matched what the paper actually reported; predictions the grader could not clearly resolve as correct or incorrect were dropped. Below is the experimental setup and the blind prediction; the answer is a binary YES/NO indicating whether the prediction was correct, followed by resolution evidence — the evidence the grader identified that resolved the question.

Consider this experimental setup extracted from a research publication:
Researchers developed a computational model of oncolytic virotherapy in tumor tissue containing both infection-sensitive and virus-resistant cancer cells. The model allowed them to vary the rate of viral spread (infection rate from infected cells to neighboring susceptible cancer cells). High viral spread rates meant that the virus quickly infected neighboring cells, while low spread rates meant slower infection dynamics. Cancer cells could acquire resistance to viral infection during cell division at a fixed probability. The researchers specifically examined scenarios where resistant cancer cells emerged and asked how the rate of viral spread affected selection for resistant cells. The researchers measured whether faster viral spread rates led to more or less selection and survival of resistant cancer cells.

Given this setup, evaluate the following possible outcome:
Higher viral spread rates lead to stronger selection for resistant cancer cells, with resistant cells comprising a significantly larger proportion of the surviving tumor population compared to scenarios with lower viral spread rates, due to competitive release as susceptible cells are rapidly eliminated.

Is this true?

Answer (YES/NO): YES